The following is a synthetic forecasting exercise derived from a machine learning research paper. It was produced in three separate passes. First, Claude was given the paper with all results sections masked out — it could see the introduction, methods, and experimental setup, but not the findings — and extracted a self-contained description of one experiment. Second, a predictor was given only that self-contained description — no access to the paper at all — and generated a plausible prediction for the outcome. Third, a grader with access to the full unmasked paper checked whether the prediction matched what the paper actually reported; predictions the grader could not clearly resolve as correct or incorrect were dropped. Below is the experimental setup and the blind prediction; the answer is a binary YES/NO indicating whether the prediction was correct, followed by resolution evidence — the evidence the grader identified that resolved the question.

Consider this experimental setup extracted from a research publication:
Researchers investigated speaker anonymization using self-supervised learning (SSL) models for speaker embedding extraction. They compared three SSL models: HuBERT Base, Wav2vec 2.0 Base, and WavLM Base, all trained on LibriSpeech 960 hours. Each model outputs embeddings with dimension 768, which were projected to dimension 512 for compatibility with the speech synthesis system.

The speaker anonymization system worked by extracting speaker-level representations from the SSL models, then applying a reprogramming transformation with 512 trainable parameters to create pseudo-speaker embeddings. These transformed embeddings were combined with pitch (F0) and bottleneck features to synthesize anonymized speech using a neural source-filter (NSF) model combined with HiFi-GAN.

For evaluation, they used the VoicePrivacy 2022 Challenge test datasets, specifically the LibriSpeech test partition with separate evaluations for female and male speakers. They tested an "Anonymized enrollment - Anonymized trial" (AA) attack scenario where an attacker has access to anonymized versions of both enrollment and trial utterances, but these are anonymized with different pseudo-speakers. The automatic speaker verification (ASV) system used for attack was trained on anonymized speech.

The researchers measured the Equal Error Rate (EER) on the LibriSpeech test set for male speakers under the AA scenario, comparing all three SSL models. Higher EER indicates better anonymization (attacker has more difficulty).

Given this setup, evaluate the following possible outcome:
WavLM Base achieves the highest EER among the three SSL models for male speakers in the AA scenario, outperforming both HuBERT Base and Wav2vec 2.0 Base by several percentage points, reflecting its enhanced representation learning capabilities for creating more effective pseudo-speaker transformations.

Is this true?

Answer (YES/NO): NO